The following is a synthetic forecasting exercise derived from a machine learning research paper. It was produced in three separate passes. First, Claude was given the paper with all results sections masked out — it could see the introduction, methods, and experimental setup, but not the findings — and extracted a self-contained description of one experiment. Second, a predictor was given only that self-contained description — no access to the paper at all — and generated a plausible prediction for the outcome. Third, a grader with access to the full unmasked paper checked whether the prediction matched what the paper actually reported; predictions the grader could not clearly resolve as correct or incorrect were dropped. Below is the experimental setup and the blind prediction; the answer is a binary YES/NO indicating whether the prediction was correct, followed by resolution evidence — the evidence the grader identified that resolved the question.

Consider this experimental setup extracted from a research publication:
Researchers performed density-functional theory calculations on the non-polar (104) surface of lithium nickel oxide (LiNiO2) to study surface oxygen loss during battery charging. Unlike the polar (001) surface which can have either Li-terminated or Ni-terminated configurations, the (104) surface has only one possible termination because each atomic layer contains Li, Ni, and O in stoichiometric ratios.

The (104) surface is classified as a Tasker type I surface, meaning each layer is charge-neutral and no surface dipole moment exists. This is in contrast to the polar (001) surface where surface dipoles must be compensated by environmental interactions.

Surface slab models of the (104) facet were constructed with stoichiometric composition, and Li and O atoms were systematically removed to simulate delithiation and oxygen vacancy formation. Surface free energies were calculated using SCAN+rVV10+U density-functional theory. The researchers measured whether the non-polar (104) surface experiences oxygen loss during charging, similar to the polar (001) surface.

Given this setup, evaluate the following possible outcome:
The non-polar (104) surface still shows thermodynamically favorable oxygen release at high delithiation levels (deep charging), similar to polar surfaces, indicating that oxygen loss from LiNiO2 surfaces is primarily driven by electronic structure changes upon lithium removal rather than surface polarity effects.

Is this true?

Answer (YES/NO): NO